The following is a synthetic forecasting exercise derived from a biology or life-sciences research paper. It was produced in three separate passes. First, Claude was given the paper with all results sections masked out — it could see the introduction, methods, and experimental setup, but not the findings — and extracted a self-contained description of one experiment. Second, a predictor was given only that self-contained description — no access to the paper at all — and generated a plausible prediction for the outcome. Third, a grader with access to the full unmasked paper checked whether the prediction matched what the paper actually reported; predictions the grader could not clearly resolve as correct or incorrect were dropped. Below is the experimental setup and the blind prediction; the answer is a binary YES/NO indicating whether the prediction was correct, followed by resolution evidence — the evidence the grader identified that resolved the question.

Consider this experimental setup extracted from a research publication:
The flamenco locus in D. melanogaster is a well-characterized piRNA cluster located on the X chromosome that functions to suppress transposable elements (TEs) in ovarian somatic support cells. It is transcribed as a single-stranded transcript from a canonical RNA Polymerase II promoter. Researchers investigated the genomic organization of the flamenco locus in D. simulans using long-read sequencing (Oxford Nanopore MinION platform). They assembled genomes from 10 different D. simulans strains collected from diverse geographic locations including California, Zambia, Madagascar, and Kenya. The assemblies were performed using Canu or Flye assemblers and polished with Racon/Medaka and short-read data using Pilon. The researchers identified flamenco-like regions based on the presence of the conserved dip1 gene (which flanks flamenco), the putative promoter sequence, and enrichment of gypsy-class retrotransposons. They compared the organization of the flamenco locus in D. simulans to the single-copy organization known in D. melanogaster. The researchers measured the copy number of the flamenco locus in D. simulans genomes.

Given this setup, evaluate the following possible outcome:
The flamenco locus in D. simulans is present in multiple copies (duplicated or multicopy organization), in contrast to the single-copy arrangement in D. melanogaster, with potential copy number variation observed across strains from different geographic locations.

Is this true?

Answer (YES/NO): YES